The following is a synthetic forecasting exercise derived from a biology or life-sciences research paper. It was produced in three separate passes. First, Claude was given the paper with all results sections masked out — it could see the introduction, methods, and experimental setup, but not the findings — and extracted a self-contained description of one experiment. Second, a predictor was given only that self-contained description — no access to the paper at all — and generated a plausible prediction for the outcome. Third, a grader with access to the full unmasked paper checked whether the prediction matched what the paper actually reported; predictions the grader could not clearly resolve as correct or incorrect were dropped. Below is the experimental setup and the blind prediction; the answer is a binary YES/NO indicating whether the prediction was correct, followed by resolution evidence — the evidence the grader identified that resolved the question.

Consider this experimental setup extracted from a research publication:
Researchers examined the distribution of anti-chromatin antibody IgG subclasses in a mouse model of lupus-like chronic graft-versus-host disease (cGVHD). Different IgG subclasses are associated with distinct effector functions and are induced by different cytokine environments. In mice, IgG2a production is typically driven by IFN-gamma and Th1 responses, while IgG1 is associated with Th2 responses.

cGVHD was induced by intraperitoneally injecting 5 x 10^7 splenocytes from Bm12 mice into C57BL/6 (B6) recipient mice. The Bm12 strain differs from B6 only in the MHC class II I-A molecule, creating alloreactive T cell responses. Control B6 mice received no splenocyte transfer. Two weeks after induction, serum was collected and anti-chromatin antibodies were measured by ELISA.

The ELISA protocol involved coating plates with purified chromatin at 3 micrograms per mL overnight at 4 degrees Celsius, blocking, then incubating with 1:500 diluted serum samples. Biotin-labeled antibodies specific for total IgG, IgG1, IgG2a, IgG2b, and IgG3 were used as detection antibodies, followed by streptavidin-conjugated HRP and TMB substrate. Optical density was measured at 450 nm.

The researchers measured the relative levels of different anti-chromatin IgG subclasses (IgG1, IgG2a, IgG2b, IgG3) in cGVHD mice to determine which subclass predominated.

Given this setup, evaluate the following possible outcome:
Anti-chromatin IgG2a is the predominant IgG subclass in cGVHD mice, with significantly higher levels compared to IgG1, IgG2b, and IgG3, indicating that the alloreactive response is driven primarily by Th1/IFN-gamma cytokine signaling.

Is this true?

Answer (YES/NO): YES